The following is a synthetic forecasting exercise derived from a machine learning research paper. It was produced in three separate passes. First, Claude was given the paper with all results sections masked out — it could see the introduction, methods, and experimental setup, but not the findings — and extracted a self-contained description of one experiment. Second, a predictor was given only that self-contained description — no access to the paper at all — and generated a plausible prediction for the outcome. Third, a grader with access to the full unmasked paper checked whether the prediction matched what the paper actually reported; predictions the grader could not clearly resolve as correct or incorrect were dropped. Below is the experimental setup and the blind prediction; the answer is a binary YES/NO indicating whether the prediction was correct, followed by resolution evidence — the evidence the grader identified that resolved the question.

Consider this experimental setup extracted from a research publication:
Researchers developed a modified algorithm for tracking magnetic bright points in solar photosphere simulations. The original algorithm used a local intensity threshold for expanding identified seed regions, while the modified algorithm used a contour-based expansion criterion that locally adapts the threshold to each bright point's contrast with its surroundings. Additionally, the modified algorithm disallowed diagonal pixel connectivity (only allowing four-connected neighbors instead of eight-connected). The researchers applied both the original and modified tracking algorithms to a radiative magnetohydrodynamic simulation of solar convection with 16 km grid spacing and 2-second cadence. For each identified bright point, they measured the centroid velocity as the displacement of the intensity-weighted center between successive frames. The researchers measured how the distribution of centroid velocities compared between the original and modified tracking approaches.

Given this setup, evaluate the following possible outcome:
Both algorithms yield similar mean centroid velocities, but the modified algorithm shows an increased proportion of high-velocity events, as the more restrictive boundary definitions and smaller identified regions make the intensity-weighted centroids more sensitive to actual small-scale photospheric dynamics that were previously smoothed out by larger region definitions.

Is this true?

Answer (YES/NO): NO